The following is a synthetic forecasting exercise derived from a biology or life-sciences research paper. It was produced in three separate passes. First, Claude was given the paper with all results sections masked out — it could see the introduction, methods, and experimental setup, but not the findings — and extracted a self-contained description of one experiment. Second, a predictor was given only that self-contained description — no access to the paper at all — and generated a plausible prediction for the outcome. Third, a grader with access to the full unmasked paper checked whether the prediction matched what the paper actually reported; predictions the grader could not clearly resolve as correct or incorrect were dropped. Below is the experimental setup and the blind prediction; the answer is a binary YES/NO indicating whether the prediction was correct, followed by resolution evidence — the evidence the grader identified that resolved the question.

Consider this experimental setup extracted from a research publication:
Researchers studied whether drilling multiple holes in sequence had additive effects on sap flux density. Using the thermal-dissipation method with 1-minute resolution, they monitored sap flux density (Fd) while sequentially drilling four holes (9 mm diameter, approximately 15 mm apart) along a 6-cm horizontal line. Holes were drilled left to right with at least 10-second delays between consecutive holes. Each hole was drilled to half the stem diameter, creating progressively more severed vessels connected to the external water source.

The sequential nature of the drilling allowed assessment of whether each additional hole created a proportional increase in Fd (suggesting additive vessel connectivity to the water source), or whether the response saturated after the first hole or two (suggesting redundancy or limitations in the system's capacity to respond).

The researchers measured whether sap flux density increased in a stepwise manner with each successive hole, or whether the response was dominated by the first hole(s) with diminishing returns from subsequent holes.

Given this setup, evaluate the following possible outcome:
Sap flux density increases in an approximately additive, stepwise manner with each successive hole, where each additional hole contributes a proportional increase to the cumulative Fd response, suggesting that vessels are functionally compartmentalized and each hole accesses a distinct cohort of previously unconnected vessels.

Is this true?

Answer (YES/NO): NO